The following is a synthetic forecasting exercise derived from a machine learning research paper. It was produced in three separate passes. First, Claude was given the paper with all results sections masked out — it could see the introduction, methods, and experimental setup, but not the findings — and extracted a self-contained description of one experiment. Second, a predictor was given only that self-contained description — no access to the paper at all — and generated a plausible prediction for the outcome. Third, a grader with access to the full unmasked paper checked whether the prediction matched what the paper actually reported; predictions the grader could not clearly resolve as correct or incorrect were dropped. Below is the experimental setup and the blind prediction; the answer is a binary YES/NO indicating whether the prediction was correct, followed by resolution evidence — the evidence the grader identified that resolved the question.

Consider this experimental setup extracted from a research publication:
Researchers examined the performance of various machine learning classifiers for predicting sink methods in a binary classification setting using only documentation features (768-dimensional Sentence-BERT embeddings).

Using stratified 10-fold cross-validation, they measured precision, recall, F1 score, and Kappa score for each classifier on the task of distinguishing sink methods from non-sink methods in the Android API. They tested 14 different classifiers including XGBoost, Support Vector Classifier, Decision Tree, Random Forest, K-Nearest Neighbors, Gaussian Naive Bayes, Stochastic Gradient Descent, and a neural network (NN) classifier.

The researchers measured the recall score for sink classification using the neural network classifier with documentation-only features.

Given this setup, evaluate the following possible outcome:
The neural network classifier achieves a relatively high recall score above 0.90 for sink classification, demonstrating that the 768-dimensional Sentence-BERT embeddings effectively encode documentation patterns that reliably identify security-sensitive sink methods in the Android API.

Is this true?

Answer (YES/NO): NO